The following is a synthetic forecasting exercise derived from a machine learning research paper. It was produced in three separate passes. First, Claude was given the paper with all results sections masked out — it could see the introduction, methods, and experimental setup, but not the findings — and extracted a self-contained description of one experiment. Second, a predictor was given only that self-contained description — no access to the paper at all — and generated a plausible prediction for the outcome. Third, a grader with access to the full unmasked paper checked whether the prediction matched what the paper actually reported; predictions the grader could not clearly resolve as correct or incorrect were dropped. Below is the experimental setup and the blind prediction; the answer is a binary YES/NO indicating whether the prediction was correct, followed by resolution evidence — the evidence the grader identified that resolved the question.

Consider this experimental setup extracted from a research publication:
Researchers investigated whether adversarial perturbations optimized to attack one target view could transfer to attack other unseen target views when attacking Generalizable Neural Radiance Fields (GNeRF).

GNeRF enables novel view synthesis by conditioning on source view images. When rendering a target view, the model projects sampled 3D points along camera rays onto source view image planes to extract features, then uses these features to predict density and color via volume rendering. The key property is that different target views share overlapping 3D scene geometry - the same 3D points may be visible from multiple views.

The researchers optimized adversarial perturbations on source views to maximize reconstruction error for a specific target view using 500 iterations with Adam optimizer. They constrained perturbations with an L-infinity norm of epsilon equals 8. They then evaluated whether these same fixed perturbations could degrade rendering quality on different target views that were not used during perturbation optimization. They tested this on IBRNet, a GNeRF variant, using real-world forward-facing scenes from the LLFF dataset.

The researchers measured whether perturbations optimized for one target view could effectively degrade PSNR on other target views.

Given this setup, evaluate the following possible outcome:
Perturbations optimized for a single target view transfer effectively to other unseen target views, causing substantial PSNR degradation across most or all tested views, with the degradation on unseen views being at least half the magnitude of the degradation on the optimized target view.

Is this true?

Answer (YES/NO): NO